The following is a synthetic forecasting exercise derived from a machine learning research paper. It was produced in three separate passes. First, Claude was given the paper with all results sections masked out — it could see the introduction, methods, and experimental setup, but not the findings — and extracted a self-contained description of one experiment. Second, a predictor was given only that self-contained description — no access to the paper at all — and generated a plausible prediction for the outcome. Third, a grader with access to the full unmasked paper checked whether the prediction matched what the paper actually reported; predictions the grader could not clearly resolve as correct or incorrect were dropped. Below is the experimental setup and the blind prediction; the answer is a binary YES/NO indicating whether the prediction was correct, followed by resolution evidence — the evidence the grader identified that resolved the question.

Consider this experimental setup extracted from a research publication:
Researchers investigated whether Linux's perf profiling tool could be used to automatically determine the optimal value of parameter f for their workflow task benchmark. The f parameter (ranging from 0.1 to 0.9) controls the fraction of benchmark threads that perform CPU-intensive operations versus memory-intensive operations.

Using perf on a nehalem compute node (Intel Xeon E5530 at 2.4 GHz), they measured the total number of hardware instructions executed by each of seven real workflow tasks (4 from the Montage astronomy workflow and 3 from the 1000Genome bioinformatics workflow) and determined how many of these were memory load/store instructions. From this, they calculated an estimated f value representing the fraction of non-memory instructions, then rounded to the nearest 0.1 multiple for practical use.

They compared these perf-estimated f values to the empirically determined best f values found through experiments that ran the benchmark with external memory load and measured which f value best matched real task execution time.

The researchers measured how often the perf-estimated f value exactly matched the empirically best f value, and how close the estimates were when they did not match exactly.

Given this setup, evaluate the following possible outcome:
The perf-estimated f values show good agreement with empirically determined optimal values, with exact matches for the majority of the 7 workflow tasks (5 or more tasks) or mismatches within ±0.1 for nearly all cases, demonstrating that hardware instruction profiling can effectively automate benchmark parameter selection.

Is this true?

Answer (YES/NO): NO